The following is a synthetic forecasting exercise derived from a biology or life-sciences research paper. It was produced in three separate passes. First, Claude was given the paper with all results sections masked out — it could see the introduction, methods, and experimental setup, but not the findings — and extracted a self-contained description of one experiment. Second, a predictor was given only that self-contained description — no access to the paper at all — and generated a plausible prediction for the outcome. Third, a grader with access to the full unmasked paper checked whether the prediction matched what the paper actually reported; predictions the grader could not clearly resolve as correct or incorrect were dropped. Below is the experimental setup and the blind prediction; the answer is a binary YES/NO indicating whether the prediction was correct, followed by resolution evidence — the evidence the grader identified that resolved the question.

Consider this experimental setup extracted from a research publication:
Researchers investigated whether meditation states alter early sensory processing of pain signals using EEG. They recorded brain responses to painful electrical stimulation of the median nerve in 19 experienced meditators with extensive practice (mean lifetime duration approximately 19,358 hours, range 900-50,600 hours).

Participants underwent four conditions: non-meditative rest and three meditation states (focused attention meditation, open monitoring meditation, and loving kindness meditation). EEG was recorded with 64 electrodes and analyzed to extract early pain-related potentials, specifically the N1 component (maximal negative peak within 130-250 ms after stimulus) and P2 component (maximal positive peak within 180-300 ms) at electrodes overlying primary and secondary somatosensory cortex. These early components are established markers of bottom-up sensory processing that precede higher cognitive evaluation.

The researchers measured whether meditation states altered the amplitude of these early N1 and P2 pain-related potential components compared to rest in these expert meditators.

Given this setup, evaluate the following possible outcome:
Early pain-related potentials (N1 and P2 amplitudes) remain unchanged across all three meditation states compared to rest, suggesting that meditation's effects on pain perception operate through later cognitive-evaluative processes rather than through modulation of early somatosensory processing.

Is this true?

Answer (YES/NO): YES